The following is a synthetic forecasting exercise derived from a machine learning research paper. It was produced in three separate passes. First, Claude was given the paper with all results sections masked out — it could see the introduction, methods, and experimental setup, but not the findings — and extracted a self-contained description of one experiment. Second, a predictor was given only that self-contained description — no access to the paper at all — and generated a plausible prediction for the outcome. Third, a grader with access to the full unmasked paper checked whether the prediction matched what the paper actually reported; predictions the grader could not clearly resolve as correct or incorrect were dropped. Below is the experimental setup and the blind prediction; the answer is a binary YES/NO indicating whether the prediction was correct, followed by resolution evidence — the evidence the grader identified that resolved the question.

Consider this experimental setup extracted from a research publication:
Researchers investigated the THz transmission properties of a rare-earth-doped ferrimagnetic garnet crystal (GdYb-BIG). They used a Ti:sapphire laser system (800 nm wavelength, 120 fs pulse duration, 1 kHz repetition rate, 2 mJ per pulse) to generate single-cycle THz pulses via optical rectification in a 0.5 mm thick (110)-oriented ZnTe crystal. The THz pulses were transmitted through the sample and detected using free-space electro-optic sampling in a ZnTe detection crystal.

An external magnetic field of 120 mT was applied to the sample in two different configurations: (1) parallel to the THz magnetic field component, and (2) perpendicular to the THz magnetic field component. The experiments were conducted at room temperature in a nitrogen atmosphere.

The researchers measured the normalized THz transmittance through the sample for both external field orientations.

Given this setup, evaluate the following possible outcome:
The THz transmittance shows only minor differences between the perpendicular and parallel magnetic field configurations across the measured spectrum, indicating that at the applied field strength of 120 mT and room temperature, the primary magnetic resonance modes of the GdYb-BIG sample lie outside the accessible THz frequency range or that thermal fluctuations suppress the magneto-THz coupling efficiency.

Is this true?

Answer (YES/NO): NO